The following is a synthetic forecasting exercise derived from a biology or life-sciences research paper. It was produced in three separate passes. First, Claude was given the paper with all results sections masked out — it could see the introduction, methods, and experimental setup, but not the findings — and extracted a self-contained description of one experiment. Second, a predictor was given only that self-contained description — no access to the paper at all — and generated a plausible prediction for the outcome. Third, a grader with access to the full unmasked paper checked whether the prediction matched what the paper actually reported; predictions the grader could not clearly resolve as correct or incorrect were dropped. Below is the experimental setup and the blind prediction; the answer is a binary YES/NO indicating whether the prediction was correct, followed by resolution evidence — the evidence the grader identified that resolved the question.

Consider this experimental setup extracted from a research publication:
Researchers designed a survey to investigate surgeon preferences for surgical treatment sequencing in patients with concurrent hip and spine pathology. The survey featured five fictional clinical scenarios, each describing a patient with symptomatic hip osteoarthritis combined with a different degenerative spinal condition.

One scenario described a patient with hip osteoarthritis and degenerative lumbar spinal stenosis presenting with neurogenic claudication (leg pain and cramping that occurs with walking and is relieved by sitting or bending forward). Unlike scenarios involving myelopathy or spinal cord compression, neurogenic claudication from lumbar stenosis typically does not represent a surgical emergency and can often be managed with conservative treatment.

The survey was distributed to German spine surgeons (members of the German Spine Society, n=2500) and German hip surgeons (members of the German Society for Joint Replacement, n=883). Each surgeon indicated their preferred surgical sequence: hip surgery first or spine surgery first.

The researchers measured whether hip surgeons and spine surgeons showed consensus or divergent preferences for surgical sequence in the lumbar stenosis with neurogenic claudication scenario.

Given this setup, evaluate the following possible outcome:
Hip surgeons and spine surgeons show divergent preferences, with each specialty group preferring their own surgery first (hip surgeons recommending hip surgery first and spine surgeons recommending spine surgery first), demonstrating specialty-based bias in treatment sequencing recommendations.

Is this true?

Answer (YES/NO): NO